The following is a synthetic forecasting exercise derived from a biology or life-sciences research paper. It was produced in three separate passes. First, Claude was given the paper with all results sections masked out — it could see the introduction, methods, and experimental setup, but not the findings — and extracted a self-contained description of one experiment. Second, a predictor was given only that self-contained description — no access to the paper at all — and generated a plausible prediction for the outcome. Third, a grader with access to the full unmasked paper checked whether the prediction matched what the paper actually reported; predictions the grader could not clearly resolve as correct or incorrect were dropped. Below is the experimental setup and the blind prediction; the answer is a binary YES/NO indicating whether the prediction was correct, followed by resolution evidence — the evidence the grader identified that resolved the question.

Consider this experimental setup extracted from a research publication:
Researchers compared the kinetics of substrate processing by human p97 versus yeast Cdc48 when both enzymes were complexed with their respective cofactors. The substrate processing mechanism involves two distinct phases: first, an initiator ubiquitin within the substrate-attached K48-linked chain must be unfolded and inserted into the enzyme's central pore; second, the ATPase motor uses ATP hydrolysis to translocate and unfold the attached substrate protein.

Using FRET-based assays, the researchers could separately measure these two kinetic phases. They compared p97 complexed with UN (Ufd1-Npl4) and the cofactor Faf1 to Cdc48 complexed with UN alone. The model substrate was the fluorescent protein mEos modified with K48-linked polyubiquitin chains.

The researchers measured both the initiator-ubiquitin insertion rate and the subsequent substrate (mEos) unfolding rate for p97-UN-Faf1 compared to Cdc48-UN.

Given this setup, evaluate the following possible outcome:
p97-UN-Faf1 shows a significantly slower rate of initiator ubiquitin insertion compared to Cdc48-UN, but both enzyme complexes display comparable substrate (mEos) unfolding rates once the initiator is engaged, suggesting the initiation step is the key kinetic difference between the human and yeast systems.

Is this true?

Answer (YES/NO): NO